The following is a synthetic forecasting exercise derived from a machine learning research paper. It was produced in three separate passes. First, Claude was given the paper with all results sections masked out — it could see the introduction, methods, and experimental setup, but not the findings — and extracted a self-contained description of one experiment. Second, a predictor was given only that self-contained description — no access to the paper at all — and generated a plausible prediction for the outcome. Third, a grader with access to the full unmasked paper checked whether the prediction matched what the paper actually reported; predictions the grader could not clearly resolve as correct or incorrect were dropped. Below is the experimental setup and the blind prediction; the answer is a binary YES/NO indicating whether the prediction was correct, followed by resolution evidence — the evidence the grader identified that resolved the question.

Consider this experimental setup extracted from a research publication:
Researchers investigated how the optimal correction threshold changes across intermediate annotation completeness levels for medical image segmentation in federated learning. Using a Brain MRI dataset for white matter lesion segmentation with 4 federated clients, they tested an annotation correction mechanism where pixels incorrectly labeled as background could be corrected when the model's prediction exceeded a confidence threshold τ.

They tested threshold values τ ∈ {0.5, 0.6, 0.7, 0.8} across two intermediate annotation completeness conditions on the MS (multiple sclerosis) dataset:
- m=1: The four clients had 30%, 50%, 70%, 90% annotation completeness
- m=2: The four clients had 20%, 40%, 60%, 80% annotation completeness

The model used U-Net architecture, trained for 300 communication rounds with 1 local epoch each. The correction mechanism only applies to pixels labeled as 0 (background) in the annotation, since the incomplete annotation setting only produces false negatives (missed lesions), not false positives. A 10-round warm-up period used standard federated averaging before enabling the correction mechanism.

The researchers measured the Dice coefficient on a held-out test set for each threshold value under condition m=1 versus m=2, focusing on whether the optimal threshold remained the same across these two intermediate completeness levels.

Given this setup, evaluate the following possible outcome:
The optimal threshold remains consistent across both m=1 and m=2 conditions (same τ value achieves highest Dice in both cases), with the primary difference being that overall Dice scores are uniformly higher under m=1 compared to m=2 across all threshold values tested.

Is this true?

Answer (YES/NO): NO